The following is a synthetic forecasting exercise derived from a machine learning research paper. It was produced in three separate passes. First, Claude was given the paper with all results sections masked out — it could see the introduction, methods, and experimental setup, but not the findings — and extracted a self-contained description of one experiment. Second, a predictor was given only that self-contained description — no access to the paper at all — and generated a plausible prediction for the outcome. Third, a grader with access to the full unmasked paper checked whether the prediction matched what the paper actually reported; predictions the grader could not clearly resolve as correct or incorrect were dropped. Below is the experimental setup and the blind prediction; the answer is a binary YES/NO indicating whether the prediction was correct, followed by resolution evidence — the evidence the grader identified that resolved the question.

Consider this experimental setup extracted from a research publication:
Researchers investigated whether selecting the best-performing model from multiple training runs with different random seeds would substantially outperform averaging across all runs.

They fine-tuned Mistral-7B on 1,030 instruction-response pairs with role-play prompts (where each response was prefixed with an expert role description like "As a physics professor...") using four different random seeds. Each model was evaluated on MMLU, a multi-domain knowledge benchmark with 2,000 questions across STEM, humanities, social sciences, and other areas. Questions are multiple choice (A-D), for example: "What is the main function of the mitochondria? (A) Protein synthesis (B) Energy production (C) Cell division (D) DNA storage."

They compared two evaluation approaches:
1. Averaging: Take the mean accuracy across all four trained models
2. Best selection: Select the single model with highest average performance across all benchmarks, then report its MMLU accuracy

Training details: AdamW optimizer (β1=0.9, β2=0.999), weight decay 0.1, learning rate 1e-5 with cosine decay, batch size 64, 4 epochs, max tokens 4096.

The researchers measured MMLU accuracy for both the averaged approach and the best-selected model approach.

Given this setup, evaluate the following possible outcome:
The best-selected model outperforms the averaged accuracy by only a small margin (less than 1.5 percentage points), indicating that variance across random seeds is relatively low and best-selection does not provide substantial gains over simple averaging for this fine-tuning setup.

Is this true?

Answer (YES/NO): YES